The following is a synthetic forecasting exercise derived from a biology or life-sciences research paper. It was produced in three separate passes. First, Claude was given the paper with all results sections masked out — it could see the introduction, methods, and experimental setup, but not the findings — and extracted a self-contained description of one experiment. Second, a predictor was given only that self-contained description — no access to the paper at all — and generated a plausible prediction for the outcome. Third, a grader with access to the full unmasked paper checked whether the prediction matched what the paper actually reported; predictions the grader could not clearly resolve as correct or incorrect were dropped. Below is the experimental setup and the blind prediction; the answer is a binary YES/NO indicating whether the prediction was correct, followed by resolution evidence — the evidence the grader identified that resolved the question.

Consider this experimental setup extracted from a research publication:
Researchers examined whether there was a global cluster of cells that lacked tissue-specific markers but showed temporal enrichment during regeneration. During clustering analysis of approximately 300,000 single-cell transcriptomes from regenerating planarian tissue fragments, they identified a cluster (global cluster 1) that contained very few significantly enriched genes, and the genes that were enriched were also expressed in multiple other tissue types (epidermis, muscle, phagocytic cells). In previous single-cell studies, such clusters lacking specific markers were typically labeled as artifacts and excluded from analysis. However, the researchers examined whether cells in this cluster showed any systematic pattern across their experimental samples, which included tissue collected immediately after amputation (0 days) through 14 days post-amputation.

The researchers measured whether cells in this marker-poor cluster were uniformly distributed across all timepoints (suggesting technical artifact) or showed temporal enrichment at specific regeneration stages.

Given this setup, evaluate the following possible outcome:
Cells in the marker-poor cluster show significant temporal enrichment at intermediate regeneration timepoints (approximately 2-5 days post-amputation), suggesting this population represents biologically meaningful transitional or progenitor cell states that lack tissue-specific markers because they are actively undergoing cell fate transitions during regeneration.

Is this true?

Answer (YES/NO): NO